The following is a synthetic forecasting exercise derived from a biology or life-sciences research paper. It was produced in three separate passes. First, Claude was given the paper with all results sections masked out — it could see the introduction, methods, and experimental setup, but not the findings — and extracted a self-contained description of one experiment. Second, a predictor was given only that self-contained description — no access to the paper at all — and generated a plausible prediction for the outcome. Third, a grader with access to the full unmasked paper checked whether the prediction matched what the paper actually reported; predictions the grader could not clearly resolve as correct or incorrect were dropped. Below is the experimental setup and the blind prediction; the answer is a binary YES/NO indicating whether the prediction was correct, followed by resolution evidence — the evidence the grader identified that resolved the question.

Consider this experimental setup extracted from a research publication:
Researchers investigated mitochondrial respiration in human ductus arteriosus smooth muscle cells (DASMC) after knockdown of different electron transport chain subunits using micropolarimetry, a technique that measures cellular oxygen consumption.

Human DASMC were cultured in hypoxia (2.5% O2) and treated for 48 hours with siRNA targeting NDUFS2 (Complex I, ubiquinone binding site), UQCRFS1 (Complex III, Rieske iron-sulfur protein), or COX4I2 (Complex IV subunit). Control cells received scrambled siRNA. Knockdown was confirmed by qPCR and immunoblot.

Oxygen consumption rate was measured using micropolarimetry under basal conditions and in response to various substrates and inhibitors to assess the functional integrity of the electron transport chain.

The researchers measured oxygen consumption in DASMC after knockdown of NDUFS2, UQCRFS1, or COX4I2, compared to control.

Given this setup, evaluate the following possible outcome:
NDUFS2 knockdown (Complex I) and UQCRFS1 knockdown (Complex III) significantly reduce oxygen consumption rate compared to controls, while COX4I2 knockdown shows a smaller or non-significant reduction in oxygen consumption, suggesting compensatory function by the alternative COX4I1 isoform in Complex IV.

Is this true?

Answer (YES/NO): NO